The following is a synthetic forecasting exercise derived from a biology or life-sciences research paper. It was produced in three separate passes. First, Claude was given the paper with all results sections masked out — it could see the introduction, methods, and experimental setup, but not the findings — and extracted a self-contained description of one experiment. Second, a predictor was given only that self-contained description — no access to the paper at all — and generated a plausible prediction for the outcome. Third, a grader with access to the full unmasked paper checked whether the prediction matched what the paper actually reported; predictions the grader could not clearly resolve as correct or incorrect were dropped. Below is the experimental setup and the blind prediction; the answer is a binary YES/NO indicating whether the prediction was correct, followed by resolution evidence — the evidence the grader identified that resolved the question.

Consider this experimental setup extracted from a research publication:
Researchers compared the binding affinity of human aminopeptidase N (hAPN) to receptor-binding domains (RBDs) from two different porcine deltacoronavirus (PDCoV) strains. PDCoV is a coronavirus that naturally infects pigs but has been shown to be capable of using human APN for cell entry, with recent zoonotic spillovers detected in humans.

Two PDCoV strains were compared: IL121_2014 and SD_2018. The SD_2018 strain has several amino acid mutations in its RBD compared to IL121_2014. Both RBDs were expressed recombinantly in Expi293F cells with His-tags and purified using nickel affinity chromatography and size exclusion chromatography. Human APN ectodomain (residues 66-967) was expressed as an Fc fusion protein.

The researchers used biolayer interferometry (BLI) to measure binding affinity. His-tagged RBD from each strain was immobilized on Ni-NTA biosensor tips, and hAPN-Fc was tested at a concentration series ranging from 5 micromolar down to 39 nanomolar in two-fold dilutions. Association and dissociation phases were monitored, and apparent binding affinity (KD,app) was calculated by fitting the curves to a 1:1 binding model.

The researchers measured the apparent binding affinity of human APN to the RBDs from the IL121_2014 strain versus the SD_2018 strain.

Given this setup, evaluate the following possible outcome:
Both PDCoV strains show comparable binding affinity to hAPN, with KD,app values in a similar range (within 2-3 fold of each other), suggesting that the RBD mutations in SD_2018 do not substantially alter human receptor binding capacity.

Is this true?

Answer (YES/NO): NO